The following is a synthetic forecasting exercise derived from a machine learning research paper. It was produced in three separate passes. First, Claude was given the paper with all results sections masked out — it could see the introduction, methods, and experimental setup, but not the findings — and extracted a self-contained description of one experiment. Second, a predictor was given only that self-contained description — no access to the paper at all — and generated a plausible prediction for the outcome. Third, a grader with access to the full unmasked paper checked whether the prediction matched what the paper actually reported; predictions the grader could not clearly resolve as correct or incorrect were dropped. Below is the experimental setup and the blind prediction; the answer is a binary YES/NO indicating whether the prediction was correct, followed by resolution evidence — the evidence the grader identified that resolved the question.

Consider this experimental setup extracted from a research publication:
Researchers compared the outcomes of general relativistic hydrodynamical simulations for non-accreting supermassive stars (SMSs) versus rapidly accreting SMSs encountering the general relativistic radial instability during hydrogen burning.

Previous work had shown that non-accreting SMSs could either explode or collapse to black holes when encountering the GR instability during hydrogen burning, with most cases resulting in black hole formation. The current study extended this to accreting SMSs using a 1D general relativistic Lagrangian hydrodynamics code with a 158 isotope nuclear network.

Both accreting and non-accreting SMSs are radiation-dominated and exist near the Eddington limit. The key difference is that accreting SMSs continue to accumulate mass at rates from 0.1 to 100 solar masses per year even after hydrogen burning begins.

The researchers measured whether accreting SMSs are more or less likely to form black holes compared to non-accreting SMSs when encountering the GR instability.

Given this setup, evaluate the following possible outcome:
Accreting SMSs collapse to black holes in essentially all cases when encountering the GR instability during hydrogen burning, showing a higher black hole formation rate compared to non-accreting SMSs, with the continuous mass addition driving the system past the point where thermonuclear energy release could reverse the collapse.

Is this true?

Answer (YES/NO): NO